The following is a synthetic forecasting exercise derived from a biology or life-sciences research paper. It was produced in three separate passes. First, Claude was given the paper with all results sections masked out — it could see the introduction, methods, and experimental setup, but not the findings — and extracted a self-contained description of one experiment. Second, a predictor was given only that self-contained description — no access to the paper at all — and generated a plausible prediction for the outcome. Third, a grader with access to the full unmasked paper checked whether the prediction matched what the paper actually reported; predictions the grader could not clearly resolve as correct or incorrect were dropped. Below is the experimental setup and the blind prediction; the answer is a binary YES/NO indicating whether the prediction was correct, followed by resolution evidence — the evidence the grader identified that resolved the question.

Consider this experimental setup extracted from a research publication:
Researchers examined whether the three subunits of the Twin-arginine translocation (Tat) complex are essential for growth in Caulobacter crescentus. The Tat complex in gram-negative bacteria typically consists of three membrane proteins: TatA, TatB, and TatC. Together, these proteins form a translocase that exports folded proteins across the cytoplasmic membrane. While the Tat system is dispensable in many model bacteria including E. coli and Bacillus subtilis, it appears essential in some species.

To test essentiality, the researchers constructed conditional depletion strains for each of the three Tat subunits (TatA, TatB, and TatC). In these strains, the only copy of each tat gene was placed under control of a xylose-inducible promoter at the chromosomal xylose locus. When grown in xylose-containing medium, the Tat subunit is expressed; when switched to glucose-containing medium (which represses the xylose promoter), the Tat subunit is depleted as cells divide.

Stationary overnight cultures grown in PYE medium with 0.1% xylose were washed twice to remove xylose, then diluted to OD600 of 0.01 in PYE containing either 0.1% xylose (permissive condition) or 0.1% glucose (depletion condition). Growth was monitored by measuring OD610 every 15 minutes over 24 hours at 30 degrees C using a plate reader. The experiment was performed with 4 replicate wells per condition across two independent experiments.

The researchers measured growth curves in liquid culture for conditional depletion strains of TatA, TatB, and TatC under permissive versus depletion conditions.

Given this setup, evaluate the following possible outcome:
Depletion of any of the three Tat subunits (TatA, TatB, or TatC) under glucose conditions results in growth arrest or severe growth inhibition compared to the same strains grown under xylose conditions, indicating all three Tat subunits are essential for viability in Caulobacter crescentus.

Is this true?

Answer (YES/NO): YES